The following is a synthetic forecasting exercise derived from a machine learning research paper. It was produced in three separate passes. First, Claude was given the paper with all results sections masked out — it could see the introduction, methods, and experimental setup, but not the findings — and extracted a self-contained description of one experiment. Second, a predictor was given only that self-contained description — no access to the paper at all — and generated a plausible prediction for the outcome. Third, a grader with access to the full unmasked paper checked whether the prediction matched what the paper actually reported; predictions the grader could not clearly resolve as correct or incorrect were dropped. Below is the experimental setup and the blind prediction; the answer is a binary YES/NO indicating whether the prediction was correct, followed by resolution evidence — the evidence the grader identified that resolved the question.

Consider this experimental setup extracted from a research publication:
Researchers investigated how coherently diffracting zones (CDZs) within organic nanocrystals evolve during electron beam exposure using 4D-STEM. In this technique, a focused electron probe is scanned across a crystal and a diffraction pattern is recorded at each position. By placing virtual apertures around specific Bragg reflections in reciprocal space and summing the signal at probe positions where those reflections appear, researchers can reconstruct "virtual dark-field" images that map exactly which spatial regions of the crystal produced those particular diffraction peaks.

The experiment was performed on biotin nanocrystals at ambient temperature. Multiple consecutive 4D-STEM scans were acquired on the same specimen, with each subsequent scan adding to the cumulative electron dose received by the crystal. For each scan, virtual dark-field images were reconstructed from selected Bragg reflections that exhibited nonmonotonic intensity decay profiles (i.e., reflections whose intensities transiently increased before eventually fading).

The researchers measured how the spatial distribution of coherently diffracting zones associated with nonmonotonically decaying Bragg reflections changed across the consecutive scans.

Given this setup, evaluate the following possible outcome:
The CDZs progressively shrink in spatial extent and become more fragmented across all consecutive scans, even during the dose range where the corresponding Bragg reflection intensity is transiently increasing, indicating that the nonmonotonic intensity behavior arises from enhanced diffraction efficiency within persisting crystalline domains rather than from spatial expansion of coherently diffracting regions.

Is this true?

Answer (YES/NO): NO